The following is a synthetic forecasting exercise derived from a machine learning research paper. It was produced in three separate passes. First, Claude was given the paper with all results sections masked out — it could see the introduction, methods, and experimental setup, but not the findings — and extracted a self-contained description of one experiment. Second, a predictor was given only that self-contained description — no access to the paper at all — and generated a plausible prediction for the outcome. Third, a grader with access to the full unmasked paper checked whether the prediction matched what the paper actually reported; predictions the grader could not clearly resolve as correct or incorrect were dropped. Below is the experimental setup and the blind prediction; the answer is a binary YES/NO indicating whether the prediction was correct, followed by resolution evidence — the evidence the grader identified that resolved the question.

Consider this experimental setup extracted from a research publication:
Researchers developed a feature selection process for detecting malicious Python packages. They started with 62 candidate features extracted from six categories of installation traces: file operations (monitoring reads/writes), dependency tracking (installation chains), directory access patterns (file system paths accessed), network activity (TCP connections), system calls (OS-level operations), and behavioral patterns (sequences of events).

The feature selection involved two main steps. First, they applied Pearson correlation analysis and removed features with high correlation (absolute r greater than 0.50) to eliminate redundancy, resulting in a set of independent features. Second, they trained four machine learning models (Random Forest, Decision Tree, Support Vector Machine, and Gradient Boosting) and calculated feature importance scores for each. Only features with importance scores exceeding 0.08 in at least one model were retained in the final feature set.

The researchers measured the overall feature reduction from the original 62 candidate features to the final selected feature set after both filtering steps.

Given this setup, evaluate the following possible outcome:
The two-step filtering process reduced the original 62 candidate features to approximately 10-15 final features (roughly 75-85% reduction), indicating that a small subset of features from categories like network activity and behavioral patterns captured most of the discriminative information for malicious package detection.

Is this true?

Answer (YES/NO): NO